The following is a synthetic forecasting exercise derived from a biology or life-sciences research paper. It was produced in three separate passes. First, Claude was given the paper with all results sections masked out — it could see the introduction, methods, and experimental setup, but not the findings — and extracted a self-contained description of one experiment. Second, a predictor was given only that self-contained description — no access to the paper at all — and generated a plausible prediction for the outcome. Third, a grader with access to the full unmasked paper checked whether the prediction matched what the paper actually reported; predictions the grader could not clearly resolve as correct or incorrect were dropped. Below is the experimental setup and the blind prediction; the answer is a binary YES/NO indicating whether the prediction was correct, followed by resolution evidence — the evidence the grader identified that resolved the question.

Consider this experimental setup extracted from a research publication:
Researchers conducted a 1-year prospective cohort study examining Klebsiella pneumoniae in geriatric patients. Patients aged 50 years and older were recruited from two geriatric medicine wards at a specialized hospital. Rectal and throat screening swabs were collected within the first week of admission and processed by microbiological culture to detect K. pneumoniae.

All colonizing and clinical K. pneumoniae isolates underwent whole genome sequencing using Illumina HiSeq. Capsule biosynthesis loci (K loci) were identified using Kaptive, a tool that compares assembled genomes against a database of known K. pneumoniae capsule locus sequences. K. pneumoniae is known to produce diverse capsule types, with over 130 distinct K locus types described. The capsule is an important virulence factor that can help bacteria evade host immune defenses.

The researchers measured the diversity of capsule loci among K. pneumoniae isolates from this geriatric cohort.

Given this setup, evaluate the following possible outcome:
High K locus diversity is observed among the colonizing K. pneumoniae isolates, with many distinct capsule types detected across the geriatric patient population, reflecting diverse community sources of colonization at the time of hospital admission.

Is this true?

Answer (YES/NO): YES